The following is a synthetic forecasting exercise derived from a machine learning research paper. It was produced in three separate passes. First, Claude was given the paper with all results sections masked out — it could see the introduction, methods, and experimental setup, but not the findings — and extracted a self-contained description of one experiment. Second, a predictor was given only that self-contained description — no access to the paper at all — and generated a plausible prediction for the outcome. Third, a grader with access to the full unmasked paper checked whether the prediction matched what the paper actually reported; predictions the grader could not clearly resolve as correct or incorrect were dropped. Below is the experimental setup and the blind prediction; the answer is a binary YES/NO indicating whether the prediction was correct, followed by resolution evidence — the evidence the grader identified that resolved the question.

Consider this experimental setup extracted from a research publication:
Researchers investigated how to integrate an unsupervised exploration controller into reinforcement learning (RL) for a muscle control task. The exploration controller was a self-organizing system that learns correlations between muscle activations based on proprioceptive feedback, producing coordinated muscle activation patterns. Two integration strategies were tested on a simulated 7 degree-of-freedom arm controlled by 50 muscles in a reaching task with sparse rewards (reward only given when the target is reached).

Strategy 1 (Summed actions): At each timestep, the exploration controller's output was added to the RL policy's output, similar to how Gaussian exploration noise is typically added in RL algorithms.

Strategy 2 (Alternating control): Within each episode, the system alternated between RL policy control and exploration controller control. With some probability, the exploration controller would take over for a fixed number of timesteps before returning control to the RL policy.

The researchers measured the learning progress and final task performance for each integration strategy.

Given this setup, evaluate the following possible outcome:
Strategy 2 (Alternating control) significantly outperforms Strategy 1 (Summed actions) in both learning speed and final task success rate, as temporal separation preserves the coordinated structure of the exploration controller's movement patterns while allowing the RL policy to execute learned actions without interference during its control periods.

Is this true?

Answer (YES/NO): YES